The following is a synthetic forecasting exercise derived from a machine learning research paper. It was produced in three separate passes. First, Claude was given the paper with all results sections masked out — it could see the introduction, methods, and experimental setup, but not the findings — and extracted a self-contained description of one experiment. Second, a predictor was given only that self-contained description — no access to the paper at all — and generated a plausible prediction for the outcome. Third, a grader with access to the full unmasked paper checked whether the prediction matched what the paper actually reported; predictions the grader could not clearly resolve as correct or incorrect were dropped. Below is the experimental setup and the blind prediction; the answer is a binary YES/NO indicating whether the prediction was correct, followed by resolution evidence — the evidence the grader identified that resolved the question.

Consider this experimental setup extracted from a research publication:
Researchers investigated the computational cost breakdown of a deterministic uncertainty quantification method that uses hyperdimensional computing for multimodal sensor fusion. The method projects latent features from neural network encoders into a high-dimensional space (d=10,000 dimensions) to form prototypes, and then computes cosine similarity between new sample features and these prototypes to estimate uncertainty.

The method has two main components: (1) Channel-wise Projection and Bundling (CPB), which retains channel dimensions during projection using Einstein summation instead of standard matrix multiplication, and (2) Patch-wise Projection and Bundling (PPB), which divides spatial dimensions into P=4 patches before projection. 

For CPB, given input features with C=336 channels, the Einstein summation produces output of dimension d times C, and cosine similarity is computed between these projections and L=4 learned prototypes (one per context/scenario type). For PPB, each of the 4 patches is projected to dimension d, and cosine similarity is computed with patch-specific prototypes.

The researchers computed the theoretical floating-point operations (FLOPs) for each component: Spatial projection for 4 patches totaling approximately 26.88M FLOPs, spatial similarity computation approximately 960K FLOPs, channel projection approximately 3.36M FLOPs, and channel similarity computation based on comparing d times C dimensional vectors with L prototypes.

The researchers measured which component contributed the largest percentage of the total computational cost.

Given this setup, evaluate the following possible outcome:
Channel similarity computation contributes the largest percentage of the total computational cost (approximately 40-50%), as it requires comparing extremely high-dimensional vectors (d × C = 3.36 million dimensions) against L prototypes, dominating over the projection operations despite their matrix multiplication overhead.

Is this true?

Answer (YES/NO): NO